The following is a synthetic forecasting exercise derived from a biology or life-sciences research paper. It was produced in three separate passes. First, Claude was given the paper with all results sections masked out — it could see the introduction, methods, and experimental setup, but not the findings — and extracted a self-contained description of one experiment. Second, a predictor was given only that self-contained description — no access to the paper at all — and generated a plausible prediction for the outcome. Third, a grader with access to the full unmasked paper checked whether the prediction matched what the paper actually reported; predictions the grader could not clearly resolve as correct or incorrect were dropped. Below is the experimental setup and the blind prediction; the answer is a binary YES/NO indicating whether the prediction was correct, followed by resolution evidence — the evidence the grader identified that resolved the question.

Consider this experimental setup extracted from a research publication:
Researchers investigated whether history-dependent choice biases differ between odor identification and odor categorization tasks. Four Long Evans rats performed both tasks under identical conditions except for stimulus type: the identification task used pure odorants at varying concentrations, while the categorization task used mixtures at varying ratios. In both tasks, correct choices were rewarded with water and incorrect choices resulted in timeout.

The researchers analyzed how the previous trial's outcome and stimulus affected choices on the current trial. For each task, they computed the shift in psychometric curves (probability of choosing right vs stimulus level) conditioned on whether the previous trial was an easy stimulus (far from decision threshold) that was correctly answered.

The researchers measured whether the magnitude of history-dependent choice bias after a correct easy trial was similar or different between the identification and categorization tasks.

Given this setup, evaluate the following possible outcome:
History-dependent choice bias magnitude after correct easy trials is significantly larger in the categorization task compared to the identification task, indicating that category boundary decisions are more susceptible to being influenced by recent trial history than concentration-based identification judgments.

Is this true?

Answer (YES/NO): NO